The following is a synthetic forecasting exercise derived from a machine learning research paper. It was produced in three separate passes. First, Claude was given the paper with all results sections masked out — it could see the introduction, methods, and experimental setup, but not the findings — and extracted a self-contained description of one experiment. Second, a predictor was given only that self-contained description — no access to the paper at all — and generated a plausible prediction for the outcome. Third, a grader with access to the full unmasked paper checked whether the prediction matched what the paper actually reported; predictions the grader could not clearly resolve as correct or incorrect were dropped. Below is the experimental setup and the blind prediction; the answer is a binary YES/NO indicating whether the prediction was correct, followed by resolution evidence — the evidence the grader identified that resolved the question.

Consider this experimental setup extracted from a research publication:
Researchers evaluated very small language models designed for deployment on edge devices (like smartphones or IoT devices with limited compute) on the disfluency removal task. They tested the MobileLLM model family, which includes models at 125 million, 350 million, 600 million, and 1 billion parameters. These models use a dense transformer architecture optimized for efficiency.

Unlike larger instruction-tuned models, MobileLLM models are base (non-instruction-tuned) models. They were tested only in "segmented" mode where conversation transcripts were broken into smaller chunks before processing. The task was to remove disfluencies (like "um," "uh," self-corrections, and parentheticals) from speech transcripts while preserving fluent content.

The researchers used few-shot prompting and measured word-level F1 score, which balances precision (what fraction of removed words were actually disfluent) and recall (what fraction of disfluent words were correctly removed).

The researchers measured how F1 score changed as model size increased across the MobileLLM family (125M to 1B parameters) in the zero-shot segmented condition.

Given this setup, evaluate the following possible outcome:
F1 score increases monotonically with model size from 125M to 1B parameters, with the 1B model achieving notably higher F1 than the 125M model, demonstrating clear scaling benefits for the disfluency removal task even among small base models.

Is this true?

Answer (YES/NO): NO